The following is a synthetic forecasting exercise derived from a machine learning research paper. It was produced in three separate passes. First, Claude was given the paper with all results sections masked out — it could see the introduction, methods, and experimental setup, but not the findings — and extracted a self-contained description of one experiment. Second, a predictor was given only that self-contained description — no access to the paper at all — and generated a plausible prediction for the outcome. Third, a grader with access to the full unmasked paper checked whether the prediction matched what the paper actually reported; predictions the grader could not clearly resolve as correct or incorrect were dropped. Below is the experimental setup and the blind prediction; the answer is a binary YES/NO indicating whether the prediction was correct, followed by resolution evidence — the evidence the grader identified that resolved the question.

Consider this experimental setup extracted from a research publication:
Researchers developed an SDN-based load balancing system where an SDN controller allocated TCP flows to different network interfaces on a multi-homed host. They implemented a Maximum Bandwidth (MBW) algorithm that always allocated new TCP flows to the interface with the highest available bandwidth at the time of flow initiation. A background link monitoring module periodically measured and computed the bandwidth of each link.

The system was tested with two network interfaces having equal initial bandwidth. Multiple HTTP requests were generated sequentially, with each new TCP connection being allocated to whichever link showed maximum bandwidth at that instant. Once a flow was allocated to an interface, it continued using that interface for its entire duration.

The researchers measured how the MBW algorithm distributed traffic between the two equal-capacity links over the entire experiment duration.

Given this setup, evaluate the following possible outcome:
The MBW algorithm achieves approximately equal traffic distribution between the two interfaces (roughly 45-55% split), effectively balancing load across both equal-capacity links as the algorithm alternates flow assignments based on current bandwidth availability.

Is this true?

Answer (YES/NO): NO